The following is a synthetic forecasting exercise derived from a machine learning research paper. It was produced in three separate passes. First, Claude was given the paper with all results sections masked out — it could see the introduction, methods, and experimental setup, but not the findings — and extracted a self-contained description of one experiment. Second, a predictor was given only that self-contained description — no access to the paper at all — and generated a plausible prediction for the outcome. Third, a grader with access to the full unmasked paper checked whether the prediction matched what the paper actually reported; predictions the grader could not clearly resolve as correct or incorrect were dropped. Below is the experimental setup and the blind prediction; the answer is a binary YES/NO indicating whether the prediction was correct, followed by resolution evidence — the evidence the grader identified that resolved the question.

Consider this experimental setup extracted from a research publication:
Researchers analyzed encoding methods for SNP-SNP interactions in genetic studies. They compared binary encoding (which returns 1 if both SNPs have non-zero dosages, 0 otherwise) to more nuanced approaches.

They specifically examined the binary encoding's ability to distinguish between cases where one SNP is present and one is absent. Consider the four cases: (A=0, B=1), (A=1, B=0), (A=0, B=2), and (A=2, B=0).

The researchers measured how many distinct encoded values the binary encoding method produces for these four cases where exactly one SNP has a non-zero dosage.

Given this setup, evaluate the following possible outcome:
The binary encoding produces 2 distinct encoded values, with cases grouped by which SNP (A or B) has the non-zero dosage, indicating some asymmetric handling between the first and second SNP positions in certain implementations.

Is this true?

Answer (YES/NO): NO